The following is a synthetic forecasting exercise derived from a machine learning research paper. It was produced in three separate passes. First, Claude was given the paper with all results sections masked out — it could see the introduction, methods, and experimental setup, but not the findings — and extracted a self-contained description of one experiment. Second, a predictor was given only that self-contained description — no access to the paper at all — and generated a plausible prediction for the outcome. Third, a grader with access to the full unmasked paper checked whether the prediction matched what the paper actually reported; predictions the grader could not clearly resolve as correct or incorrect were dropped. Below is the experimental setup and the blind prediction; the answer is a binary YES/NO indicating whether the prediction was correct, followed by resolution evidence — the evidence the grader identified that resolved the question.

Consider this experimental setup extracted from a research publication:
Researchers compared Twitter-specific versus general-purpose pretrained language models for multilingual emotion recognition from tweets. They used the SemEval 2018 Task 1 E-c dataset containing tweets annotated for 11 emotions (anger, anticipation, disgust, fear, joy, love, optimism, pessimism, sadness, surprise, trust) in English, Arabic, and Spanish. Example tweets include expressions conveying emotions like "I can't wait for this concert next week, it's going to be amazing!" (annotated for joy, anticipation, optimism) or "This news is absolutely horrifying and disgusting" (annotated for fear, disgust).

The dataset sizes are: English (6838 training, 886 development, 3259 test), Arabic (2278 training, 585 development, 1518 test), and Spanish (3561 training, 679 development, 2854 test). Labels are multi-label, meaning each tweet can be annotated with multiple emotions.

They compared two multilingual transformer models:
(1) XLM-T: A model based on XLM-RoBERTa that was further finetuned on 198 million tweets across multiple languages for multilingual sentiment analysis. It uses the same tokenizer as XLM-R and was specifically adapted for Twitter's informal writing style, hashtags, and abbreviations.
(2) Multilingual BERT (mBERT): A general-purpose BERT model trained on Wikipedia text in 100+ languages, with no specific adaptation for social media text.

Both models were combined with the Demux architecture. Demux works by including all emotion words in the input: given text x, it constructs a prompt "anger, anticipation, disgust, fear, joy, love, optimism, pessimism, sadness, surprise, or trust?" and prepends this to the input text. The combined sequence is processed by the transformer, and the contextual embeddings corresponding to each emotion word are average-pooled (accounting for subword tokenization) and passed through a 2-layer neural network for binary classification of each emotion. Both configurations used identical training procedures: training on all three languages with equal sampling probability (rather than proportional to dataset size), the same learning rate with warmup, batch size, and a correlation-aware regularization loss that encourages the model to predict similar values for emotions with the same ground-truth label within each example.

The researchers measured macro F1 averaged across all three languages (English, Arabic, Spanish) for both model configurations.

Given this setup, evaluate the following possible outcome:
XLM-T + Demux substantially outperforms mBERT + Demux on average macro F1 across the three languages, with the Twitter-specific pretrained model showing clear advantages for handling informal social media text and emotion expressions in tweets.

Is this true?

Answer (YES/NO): YES